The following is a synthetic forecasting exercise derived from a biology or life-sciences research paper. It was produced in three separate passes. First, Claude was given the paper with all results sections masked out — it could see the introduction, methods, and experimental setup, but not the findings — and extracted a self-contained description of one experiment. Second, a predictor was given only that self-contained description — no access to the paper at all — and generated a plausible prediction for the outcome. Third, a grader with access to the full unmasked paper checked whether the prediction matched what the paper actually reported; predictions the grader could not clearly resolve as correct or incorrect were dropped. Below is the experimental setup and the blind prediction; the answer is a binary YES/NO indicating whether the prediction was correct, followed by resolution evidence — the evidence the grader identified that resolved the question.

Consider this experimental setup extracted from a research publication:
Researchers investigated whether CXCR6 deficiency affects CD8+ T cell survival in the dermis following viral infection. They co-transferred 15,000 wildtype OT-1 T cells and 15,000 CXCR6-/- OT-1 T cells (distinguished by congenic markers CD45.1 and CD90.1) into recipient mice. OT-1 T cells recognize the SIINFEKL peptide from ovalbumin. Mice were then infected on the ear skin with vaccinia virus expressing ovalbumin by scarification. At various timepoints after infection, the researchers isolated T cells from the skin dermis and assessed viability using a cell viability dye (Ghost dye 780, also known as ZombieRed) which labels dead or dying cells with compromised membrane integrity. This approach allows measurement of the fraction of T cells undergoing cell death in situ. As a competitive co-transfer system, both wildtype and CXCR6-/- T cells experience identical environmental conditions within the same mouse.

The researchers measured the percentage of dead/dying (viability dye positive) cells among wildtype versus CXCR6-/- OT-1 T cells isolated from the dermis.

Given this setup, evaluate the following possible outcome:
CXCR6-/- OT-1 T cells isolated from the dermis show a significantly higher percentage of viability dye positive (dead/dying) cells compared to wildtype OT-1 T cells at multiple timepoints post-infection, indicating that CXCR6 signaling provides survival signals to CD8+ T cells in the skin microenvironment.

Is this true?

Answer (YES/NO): YES